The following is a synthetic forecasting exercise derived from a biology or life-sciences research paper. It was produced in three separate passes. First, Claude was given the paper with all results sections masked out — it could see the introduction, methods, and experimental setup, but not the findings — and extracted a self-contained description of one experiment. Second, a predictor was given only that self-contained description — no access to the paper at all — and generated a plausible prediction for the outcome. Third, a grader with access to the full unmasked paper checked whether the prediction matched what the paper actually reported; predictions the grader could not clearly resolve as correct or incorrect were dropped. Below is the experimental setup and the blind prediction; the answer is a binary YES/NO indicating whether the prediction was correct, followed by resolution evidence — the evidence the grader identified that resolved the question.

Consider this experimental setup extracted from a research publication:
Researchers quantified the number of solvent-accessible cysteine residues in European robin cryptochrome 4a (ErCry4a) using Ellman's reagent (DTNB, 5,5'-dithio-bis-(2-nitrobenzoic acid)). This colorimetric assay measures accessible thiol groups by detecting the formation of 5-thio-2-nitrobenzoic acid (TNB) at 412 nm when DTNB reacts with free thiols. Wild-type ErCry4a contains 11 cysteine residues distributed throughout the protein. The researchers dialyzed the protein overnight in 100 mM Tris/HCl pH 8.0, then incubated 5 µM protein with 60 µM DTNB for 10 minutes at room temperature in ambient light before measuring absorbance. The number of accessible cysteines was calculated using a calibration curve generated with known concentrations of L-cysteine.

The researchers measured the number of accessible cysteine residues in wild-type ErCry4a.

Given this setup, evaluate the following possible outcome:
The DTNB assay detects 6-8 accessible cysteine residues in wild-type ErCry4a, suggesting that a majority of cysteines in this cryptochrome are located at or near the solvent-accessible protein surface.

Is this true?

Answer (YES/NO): NO